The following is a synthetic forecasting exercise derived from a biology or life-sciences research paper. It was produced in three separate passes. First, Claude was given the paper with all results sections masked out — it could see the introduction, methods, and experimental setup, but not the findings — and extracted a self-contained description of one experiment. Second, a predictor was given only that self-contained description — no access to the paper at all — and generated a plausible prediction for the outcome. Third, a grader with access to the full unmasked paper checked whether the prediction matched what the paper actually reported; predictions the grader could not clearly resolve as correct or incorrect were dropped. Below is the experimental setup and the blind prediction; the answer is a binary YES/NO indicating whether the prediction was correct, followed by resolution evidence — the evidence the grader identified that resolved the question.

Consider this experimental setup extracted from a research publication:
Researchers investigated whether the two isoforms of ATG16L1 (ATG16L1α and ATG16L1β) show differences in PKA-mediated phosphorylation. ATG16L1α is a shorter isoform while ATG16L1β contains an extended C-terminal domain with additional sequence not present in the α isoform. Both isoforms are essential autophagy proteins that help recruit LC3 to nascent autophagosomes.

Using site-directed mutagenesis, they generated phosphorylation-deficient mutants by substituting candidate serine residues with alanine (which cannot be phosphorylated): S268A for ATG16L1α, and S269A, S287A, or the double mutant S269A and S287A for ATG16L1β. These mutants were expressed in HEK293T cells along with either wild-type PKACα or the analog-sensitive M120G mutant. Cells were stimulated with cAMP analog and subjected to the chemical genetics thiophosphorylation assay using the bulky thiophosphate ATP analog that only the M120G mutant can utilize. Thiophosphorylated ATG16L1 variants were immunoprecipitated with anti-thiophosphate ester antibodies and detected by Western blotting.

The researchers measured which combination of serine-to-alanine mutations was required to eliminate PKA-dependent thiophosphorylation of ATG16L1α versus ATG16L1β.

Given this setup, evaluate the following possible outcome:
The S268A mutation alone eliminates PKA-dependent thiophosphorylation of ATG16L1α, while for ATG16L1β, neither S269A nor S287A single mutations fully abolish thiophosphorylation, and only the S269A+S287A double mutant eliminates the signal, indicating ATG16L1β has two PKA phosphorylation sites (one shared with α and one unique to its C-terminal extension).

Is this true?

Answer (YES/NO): NO